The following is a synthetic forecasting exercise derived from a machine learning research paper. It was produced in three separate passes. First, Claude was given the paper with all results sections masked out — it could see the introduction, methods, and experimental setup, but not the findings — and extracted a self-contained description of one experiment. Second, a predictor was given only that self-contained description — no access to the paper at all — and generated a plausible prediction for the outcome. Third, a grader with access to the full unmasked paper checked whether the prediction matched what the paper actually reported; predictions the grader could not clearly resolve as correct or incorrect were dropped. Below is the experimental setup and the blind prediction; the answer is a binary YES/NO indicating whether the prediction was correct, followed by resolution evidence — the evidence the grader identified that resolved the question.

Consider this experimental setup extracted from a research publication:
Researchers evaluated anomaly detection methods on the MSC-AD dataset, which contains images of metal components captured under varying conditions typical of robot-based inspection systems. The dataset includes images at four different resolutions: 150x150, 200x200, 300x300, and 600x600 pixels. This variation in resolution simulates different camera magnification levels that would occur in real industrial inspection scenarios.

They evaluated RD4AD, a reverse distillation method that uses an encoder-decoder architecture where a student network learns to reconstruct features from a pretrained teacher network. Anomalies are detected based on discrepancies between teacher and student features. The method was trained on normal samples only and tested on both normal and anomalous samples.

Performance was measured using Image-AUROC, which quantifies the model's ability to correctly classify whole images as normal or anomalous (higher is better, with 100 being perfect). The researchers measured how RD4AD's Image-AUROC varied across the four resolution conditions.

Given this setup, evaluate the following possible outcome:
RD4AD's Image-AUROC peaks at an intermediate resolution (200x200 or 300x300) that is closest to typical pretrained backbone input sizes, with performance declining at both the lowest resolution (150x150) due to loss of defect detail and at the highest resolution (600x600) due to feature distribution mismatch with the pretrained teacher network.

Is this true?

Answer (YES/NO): YES